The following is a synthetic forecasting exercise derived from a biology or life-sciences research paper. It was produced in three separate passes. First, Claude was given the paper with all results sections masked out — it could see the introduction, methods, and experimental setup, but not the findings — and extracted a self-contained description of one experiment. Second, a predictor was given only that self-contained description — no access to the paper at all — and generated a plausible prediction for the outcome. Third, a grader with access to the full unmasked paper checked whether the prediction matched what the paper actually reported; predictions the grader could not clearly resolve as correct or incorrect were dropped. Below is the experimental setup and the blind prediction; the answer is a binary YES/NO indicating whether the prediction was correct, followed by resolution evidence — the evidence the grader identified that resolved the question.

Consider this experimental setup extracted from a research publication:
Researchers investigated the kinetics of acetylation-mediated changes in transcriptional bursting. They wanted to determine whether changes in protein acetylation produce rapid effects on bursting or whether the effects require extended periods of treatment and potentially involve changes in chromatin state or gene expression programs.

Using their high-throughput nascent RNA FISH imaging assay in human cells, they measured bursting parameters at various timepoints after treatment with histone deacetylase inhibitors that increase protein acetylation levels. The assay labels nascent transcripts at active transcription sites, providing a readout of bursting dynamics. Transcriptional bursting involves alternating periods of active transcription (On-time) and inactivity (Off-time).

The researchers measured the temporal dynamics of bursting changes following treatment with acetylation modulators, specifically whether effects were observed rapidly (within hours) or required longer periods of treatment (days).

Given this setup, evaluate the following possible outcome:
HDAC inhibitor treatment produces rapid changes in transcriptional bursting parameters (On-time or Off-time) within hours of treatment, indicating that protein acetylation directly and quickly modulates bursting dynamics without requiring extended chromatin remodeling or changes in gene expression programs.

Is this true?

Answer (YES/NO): YES